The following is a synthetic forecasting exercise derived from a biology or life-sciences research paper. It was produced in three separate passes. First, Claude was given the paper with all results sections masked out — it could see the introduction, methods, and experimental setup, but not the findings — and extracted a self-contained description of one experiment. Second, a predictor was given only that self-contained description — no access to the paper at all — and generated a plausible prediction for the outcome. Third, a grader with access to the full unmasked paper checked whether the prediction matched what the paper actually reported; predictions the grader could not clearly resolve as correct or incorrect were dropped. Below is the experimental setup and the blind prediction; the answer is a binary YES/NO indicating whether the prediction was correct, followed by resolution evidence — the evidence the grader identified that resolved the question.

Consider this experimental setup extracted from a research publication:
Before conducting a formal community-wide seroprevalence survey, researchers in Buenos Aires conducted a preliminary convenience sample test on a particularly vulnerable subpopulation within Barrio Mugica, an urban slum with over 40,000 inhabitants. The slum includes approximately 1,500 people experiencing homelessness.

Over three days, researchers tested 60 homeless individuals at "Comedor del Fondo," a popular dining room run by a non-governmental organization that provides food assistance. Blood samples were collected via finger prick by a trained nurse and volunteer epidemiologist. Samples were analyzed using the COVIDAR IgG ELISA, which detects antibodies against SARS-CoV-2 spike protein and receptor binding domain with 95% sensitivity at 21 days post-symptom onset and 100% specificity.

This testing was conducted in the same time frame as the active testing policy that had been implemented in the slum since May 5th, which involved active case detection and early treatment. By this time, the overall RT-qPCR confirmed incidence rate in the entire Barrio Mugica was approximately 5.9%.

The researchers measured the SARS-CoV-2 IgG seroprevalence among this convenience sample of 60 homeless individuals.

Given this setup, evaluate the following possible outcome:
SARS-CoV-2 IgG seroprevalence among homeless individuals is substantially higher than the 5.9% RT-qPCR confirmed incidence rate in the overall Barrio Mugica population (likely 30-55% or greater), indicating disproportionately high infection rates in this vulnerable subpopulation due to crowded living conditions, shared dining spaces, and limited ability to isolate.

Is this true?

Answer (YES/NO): YES